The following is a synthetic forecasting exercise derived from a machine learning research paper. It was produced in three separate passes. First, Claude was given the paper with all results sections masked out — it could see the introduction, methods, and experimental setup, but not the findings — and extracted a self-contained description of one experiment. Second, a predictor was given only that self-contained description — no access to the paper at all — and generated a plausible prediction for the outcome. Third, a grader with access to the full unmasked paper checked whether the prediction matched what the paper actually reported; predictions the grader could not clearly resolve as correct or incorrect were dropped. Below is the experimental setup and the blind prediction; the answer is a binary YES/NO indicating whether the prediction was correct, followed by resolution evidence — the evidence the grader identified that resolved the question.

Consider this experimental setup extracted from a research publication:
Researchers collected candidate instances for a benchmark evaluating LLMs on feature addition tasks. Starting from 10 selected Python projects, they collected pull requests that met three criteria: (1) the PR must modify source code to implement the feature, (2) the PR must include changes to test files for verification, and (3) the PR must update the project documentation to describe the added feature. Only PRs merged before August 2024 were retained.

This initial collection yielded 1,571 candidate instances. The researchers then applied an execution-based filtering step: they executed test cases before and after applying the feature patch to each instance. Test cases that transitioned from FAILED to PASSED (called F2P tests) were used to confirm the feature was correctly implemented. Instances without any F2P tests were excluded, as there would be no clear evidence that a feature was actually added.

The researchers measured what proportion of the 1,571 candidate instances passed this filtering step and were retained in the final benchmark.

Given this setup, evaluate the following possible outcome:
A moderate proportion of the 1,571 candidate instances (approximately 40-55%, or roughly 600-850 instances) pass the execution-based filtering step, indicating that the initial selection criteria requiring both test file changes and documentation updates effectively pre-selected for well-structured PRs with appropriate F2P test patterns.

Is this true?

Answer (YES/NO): YES